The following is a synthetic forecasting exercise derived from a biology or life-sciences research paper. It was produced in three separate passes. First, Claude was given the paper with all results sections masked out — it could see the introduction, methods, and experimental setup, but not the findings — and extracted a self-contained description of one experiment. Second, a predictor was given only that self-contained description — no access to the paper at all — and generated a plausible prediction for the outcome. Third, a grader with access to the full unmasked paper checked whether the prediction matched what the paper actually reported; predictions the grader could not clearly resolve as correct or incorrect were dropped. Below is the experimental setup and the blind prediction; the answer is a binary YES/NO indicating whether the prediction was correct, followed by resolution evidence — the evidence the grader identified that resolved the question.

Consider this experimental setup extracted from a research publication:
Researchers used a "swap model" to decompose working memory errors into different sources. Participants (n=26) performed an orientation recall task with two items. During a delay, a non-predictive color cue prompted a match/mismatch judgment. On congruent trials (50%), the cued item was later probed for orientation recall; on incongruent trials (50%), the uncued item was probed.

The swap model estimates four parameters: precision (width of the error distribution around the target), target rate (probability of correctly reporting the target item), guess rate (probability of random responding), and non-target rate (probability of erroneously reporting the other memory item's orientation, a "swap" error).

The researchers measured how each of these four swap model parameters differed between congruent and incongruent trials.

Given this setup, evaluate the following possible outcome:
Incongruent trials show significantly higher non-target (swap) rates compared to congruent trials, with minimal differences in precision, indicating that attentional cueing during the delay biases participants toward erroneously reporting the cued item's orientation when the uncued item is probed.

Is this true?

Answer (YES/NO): NO